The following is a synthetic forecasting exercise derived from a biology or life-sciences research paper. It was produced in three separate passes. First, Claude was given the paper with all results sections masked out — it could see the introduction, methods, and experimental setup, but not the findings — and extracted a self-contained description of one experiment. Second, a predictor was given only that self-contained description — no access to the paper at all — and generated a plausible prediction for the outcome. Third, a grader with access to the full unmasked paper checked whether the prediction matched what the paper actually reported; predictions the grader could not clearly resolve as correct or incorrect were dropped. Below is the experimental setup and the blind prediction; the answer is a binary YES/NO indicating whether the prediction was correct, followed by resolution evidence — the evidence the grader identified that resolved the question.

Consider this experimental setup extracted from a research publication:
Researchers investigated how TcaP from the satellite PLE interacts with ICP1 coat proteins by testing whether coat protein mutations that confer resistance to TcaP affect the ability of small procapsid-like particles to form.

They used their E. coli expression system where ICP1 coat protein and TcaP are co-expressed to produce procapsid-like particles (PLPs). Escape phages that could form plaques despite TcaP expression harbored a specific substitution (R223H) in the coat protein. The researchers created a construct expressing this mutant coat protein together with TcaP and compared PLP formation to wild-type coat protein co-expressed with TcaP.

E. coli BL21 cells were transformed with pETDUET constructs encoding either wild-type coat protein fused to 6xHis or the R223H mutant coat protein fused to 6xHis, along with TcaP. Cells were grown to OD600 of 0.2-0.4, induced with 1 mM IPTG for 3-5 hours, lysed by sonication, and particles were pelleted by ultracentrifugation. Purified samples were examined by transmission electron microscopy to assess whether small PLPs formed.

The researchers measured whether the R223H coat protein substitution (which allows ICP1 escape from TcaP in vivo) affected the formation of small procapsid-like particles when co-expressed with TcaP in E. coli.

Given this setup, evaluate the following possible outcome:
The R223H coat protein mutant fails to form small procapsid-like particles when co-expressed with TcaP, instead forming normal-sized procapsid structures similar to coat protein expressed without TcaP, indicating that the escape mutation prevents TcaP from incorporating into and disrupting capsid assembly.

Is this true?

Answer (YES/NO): NO